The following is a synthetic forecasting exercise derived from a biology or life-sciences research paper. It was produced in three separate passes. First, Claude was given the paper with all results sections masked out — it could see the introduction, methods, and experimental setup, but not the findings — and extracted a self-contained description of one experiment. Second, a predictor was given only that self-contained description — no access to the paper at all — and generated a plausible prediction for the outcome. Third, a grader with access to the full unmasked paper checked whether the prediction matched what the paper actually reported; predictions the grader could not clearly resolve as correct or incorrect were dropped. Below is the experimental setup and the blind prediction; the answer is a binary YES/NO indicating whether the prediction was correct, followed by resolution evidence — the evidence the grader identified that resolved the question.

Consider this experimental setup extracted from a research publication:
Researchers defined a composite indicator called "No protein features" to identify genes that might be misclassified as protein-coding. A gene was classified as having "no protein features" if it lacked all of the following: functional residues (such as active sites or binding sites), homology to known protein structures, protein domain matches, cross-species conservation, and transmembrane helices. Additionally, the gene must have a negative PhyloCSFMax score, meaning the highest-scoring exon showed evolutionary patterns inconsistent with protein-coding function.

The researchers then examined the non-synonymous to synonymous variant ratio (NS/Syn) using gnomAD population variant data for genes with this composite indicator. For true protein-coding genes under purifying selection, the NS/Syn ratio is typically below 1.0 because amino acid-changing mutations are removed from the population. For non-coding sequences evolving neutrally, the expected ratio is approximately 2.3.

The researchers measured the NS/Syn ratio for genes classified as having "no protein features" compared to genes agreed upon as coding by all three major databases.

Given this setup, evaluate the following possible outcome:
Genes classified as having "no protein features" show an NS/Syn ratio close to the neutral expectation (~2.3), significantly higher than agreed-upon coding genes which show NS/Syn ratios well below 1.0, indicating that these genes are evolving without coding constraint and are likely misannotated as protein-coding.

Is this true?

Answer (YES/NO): YES